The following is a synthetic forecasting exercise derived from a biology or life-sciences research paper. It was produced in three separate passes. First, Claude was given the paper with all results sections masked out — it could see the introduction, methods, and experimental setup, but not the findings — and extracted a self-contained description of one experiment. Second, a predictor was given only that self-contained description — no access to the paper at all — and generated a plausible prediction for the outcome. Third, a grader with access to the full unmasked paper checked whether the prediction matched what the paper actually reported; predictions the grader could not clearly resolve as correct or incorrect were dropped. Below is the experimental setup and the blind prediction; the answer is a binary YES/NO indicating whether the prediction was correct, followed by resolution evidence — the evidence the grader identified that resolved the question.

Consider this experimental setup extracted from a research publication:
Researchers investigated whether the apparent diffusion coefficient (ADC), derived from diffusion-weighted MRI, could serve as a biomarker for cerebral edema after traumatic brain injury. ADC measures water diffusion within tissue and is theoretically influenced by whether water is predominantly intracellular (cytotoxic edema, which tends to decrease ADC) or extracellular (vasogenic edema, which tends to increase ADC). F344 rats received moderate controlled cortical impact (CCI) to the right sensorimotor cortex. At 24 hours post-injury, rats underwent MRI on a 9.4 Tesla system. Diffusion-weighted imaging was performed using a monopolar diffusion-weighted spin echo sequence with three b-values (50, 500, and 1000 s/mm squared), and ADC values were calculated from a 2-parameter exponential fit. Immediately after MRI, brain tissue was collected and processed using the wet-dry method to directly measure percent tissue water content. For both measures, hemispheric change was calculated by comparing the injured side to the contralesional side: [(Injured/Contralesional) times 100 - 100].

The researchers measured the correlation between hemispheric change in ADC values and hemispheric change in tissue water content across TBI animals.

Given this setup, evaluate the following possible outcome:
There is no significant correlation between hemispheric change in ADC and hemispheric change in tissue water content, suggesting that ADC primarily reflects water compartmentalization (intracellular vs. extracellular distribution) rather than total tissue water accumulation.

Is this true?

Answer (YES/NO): YES